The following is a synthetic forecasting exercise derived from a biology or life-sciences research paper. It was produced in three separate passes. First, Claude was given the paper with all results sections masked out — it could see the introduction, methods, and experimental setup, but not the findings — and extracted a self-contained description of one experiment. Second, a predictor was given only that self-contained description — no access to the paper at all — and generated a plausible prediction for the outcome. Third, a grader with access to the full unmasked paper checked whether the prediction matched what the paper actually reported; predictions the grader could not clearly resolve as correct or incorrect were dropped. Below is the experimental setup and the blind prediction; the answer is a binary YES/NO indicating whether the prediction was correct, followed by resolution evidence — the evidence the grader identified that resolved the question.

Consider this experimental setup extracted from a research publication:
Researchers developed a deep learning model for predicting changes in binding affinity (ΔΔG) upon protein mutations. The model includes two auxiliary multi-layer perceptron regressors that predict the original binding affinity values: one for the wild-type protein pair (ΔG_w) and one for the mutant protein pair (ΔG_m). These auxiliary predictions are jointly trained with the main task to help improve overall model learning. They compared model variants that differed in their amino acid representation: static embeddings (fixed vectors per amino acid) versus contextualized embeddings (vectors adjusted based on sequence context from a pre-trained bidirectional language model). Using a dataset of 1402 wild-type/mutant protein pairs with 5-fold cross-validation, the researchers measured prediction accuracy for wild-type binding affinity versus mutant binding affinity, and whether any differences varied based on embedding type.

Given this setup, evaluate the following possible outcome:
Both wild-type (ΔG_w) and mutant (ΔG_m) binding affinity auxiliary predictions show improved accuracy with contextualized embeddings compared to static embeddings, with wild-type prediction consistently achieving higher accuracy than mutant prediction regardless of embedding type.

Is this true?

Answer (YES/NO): NO